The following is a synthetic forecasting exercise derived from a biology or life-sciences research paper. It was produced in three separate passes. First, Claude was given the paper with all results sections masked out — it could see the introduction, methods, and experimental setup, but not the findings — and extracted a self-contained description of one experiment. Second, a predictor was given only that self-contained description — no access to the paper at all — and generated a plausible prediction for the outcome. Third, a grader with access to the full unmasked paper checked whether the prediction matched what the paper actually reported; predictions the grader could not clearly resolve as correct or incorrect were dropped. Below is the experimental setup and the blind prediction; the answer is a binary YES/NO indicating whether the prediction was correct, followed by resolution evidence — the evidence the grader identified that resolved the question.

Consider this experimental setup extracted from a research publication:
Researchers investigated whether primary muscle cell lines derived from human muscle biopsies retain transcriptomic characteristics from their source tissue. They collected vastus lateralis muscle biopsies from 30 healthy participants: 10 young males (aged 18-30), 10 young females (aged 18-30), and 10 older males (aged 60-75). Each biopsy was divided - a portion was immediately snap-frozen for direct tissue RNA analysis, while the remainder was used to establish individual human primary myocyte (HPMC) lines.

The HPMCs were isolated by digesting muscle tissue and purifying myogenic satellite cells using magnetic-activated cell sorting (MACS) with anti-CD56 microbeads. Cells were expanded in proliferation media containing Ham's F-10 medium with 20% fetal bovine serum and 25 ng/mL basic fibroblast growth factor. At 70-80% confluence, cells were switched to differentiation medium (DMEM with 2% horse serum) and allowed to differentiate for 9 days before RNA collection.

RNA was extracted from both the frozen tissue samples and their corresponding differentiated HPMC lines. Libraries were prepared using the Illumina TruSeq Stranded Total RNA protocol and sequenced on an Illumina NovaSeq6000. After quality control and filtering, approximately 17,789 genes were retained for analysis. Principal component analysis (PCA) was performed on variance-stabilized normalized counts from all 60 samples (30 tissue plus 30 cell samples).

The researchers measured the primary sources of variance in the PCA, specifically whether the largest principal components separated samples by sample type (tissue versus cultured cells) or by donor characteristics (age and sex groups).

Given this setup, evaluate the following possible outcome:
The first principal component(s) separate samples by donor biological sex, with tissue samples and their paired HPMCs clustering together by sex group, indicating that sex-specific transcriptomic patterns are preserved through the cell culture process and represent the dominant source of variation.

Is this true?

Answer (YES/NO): NO